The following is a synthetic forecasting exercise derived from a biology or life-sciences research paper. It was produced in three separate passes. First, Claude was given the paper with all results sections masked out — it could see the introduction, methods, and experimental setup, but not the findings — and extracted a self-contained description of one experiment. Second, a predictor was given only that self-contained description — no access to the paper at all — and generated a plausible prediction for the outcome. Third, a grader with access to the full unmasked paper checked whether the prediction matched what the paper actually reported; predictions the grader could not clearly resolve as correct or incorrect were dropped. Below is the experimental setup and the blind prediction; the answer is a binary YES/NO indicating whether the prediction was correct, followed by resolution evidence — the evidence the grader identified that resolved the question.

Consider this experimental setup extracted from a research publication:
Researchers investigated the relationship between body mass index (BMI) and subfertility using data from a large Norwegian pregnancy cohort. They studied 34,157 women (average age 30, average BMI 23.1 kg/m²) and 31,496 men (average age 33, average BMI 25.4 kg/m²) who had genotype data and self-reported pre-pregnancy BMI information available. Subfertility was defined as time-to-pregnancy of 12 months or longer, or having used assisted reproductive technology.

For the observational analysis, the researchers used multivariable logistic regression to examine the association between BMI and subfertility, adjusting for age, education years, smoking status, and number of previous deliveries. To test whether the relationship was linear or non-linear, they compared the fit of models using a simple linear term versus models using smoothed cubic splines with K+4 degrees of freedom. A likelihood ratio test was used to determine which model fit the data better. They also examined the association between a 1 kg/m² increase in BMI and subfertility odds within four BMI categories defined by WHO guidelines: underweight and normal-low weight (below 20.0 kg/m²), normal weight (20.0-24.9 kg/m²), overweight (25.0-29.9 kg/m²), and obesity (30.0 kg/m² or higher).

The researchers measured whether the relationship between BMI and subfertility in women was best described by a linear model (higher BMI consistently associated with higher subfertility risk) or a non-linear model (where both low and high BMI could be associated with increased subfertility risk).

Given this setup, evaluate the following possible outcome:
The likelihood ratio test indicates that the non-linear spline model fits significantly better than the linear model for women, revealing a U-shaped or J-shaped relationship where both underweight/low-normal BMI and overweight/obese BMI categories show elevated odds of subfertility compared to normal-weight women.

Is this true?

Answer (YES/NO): YES